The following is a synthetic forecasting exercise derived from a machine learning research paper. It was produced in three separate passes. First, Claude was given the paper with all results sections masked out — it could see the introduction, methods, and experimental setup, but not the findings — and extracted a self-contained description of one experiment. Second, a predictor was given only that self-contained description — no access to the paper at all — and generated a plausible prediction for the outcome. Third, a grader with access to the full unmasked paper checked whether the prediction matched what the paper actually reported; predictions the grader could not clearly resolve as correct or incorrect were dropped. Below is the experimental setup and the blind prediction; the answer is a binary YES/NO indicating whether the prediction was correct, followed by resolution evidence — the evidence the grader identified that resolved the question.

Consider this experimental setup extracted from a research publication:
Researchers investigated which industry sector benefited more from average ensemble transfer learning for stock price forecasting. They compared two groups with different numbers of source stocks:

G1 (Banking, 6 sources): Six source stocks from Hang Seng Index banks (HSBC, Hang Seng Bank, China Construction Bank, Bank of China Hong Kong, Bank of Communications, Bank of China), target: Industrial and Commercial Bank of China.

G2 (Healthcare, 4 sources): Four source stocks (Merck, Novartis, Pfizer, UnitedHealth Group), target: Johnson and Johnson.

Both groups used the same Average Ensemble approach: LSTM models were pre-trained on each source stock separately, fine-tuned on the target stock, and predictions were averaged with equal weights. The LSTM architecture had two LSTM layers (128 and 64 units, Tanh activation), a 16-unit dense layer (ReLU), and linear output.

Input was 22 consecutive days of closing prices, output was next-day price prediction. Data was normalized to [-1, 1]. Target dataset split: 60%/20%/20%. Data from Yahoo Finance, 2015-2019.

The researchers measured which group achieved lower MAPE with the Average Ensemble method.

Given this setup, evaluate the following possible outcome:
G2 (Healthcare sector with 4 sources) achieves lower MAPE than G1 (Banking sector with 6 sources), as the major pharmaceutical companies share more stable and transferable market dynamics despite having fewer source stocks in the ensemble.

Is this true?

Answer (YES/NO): YES